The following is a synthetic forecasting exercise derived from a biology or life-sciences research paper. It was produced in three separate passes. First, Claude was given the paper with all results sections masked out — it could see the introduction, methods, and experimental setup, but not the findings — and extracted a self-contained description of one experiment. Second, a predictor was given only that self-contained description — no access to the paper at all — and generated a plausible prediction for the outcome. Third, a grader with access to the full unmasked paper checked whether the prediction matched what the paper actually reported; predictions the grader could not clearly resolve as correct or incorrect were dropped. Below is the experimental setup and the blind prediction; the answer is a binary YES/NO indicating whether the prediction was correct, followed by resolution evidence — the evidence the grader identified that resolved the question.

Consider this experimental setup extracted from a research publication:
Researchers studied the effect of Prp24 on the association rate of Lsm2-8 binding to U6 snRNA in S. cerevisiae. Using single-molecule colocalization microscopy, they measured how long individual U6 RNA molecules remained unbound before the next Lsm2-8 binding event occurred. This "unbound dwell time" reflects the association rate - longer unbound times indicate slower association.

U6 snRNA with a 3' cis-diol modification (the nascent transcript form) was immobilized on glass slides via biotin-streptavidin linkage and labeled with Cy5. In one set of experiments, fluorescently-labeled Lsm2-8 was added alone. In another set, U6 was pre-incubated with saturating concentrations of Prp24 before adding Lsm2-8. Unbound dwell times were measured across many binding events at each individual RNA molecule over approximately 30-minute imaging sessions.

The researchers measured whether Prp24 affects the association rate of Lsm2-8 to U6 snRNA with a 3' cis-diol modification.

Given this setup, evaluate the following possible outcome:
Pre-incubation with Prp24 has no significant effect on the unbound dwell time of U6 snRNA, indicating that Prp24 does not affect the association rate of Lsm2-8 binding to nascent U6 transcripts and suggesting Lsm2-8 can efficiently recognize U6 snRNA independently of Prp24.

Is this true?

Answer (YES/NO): NO